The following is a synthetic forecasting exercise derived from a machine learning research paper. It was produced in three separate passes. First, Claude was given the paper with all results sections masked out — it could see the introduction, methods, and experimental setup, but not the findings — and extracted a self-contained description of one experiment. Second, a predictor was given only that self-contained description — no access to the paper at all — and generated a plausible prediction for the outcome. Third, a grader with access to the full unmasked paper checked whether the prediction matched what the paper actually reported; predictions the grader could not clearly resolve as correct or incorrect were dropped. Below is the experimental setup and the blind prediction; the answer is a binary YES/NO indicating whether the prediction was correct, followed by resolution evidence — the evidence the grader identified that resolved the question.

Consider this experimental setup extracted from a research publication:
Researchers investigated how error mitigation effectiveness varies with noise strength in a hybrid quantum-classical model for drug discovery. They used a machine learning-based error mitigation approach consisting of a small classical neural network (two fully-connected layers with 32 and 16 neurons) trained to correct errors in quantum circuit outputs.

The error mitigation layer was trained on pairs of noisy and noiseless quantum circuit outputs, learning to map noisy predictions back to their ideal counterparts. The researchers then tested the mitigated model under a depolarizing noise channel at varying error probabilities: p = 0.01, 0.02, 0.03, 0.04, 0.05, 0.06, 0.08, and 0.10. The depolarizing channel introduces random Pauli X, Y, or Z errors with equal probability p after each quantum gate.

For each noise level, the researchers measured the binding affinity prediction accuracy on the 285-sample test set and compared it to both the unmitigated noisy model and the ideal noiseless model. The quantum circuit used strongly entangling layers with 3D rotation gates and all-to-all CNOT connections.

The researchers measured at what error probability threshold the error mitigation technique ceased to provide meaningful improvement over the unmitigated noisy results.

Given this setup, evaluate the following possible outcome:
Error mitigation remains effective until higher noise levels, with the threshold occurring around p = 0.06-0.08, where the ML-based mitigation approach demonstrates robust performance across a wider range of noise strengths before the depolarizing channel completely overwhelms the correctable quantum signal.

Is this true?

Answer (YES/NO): NO